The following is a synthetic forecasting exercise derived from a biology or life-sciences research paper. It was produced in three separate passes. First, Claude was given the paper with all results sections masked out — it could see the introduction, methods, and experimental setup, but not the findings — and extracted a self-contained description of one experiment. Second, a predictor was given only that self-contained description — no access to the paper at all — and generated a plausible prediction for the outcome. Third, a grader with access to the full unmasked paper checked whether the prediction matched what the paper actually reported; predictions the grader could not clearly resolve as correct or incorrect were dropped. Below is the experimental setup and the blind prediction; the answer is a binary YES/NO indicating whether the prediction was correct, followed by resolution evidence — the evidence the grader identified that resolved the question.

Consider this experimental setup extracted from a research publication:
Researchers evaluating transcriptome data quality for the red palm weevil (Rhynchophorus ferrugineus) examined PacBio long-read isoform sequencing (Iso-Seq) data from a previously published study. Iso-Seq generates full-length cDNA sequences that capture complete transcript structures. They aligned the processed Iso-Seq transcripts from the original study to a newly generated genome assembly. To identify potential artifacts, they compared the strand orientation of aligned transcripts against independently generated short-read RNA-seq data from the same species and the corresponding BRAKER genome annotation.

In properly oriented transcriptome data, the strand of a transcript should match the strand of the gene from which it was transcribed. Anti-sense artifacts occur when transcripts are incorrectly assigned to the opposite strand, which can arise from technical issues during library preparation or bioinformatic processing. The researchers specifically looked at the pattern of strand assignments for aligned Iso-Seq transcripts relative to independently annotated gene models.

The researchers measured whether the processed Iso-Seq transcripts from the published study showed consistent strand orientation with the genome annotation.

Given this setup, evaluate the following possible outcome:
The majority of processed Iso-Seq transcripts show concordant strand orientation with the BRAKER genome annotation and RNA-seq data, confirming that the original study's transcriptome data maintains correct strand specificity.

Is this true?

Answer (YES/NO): NO